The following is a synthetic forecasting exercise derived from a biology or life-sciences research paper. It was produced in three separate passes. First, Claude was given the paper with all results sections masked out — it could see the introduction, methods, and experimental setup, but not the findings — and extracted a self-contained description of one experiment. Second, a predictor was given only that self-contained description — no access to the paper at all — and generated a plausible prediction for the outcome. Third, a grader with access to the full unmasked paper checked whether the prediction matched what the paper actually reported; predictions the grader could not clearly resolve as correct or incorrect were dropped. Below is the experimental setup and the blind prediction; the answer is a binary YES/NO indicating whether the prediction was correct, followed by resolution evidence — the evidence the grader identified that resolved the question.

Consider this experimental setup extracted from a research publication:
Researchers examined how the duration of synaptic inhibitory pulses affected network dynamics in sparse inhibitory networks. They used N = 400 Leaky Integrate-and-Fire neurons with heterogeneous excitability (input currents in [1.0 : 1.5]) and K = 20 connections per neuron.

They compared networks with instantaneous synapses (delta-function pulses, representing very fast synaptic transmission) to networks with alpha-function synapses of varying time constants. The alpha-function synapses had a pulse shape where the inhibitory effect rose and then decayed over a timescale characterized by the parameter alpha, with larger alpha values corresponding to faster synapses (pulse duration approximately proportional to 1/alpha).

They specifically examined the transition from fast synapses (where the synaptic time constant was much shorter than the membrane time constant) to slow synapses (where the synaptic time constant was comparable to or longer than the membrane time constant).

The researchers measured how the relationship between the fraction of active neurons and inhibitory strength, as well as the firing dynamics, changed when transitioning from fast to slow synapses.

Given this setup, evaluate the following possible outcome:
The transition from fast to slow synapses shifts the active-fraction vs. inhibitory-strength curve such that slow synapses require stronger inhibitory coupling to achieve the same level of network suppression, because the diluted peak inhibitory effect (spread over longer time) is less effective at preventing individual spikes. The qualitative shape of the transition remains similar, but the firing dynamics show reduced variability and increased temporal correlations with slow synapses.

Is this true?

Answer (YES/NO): NO